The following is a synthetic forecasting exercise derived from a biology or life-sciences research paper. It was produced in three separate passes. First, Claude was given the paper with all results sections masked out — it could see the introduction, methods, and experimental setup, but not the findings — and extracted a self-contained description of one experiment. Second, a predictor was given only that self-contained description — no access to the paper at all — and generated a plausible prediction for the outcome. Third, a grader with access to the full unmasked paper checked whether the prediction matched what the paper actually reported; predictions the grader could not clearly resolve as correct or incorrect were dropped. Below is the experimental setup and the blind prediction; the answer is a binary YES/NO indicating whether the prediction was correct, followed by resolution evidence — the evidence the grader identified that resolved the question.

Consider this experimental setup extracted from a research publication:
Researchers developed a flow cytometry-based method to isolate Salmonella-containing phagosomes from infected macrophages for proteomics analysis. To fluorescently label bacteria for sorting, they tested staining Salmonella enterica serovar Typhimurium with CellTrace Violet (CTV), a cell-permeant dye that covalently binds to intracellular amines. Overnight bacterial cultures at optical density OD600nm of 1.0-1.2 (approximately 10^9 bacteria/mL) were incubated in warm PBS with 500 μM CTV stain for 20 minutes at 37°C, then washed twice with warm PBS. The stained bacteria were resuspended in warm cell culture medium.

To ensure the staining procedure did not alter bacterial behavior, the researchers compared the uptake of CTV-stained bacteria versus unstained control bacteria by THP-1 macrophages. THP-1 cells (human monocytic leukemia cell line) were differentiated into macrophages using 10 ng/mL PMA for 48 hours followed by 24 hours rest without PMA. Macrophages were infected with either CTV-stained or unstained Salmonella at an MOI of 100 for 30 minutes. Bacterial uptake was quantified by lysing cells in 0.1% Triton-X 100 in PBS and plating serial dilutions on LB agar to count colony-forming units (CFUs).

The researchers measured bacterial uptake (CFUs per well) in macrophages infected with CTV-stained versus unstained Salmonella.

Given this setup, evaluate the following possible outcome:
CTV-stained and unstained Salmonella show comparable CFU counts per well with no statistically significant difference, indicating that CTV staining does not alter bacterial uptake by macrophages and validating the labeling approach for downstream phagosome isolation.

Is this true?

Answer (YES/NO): YES